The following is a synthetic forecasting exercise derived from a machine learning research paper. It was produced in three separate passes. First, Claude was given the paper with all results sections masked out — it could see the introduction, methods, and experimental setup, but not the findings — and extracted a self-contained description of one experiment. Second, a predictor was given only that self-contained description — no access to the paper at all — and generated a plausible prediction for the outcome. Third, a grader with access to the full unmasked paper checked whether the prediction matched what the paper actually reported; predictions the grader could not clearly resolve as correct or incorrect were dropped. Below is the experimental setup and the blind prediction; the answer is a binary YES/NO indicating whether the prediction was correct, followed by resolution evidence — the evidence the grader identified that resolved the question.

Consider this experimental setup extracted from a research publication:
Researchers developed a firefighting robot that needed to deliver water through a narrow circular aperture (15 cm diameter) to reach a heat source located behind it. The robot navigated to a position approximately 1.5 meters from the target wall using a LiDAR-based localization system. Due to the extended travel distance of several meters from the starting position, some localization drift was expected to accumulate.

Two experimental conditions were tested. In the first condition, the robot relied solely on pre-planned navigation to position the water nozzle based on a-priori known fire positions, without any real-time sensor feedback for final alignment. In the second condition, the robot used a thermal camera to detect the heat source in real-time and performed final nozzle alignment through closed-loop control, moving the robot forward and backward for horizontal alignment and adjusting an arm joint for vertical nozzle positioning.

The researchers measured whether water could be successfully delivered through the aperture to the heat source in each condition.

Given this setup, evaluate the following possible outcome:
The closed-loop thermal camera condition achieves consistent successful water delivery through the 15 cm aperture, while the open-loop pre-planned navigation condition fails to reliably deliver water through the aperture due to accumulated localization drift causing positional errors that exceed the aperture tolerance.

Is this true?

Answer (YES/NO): YES